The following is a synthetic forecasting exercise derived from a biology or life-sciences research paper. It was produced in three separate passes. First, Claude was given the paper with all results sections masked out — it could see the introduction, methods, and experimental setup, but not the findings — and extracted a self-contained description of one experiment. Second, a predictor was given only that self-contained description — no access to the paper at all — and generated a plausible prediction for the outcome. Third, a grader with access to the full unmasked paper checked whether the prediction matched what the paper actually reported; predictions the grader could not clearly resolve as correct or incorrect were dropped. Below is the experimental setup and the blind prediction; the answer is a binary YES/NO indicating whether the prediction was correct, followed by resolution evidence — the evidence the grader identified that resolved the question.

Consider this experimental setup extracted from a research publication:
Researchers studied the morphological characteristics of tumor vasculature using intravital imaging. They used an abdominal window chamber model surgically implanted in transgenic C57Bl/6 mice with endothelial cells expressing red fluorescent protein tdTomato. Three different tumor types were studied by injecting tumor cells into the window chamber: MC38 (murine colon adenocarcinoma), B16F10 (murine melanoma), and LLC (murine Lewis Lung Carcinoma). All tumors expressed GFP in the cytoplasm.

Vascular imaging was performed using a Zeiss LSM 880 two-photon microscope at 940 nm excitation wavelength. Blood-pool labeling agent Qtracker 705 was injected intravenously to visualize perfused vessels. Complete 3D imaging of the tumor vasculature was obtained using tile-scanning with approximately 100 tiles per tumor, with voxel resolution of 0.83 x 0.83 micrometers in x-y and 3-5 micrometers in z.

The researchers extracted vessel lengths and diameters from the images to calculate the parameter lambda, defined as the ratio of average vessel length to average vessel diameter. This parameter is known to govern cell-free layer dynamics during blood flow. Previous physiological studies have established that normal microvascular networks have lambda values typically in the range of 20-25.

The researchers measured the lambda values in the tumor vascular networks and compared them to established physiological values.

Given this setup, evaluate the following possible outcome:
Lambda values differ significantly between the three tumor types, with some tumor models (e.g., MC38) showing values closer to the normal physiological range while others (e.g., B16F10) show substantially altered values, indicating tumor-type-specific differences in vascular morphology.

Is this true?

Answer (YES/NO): NO